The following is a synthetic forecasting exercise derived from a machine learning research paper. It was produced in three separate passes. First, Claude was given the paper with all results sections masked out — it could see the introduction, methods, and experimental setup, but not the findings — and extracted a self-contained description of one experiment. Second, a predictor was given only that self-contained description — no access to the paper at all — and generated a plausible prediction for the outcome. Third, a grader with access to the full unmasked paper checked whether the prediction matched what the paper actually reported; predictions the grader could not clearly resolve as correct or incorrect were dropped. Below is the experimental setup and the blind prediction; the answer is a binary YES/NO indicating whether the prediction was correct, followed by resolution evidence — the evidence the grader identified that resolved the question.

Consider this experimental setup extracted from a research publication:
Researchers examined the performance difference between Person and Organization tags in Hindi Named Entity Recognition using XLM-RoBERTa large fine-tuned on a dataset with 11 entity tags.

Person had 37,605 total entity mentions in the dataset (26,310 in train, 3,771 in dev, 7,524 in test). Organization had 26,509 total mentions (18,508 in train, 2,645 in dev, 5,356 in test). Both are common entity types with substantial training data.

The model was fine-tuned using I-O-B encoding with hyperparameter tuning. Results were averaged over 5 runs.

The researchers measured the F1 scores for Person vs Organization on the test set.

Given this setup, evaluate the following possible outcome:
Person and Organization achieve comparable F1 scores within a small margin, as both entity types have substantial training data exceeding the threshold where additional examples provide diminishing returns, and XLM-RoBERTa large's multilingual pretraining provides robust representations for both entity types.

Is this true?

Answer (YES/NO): NO